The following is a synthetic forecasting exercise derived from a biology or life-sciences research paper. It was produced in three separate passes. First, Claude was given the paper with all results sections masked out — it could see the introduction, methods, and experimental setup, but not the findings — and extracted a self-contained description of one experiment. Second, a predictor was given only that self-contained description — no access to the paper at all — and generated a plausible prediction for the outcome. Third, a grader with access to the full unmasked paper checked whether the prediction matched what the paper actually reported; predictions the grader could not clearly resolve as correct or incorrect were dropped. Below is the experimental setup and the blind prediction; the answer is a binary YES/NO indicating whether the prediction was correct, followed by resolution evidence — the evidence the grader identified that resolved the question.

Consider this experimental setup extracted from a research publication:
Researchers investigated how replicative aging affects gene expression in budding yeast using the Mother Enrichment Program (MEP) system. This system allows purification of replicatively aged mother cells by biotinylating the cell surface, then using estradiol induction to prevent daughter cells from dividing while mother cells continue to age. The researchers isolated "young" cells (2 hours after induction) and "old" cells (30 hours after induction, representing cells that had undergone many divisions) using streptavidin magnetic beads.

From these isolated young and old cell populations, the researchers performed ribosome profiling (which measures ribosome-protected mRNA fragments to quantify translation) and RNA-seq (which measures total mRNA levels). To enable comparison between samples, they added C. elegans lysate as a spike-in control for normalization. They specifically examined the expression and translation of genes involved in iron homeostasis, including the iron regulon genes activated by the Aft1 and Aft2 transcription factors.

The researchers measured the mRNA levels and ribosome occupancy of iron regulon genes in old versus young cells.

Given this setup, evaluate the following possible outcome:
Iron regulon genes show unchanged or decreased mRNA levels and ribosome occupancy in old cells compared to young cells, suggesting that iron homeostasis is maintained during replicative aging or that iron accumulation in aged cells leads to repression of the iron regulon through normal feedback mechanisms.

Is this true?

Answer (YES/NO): NO